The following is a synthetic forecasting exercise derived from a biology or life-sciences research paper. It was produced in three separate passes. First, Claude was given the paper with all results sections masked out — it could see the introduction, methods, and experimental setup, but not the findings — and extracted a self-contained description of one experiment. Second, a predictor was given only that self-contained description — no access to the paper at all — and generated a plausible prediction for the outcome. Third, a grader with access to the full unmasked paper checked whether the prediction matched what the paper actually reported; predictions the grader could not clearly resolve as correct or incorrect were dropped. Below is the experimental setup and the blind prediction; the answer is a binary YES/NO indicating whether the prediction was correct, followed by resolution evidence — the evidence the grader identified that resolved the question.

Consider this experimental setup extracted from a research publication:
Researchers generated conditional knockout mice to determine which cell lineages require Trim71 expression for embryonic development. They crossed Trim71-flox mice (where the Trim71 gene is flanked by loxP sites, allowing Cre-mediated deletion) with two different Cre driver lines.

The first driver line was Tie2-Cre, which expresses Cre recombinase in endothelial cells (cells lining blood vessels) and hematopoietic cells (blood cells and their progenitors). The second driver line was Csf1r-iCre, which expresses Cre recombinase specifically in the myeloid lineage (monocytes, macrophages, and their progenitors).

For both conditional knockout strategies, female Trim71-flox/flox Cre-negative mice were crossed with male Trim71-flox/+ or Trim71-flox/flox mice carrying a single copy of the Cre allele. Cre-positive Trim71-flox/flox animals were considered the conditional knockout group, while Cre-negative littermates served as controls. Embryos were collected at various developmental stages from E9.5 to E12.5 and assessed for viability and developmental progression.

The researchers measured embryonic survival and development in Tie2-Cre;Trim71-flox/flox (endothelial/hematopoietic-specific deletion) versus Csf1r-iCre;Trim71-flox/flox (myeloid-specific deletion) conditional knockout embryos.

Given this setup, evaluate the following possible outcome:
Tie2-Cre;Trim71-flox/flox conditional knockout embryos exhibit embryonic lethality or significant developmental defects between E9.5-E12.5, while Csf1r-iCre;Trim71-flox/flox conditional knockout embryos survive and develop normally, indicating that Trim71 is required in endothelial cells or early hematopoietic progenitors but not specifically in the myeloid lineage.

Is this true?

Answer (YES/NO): NO